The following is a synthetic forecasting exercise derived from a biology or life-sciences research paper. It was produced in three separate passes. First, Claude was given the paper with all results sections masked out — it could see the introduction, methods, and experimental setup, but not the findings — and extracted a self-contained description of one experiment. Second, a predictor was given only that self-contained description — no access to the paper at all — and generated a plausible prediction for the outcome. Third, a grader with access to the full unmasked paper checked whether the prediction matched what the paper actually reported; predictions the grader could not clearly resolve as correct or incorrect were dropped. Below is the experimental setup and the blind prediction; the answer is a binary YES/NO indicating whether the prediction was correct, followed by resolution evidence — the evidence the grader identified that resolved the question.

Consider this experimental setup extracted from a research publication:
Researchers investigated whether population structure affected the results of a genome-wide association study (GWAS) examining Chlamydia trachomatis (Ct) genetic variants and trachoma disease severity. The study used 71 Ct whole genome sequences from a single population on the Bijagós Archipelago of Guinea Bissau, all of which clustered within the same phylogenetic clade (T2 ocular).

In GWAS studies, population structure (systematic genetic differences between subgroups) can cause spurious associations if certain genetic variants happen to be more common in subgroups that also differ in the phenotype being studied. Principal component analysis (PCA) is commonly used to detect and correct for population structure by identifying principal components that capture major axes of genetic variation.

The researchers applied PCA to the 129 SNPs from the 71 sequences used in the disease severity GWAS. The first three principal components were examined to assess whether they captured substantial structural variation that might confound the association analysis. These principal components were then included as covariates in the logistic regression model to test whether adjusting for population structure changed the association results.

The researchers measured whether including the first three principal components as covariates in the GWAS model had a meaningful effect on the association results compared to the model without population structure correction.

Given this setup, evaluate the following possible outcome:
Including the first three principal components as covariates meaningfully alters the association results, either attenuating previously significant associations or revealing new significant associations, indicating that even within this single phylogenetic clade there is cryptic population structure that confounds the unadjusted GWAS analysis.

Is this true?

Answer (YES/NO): NO